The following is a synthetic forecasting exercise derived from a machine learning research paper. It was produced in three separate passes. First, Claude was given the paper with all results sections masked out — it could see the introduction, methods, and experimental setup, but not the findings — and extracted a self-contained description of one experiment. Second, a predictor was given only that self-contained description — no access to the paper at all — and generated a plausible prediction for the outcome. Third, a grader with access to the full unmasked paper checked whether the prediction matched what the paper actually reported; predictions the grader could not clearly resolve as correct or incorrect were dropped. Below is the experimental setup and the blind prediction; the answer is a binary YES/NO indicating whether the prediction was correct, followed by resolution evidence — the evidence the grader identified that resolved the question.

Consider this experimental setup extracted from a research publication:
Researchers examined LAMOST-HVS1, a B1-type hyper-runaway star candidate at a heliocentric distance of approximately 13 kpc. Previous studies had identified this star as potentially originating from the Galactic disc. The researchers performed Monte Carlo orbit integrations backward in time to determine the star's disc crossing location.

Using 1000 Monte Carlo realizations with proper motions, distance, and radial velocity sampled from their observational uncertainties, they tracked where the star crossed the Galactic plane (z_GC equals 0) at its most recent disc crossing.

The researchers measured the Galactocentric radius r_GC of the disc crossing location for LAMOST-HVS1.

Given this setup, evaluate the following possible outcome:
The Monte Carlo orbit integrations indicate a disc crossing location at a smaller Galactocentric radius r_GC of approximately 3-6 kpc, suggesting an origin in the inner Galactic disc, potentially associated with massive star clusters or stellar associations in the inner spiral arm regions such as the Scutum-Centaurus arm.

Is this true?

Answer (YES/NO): YES